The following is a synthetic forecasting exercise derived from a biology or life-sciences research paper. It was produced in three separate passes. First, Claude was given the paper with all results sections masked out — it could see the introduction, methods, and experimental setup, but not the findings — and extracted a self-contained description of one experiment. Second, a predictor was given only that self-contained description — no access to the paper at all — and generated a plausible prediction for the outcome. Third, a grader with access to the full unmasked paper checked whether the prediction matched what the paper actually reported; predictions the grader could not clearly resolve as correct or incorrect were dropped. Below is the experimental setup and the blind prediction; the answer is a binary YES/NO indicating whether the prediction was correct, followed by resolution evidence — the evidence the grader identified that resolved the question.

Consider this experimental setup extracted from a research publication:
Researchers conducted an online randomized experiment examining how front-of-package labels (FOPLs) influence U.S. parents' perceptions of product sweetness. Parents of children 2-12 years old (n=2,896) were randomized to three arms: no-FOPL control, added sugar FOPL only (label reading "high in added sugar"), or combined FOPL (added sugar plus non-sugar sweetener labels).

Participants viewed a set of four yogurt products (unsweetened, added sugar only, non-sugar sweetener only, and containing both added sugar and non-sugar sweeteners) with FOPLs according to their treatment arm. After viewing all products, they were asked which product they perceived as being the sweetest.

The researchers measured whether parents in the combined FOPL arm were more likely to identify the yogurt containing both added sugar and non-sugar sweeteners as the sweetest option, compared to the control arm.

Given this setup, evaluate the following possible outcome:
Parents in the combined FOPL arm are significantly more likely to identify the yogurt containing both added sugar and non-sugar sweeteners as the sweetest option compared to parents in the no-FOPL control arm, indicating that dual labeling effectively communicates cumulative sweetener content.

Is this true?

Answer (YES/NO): YES